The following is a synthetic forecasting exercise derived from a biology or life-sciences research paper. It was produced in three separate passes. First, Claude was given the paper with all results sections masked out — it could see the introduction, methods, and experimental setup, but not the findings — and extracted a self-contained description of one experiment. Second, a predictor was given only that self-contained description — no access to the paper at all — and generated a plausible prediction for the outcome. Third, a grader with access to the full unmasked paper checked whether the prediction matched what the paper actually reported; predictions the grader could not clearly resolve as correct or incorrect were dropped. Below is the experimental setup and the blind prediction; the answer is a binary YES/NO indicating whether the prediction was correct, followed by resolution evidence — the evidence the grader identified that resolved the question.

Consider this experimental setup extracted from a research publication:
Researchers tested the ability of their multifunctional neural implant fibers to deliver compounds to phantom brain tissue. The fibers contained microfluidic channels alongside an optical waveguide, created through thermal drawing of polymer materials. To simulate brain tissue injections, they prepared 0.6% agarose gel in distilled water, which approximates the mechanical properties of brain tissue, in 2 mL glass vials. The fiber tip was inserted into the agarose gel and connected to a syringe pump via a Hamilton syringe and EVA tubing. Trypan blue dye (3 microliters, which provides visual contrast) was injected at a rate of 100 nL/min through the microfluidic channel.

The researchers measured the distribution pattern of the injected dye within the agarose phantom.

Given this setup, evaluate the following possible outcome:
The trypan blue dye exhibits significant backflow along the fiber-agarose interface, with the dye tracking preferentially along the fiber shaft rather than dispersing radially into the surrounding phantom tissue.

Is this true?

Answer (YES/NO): NO